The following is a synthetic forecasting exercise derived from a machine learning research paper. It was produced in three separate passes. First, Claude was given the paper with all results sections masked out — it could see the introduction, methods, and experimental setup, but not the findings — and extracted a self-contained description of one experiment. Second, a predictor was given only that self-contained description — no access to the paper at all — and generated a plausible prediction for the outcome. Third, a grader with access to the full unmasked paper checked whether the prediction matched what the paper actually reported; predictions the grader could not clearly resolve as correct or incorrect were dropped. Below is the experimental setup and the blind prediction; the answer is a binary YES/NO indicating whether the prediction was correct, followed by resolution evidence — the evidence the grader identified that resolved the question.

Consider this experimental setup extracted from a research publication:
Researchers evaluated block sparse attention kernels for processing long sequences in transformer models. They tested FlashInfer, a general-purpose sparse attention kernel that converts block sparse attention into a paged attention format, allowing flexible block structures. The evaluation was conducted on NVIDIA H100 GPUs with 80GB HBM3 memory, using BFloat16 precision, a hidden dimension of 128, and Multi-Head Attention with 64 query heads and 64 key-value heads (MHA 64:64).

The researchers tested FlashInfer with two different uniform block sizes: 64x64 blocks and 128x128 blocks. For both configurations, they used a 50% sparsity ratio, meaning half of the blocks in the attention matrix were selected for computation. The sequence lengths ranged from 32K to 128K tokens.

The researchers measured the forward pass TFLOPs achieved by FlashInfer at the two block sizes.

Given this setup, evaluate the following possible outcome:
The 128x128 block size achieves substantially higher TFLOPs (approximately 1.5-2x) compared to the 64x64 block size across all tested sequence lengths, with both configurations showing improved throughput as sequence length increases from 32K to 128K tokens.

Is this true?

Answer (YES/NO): NO